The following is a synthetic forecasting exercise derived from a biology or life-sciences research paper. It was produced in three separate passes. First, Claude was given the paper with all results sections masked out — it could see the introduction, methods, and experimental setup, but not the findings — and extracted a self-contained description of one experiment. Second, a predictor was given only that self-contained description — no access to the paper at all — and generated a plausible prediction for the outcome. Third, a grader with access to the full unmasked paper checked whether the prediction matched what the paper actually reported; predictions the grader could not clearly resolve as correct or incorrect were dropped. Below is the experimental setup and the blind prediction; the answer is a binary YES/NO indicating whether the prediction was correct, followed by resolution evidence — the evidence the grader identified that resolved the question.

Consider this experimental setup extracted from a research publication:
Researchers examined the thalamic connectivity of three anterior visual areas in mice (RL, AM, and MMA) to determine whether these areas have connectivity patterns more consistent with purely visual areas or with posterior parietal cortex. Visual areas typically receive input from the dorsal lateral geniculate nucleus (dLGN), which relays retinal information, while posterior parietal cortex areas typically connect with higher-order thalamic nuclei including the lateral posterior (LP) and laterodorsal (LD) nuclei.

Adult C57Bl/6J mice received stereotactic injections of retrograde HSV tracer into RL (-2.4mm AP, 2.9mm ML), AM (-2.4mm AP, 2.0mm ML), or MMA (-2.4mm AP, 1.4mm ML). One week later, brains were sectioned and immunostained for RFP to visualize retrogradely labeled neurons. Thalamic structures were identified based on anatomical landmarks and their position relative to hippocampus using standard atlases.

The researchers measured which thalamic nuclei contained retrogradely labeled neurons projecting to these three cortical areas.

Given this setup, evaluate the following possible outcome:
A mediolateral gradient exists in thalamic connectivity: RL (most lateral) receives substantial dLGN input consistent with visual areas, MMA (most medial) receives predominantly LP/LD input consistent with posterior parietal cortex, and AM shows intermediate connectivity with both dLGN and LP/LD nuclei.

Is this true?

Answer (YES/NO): NO